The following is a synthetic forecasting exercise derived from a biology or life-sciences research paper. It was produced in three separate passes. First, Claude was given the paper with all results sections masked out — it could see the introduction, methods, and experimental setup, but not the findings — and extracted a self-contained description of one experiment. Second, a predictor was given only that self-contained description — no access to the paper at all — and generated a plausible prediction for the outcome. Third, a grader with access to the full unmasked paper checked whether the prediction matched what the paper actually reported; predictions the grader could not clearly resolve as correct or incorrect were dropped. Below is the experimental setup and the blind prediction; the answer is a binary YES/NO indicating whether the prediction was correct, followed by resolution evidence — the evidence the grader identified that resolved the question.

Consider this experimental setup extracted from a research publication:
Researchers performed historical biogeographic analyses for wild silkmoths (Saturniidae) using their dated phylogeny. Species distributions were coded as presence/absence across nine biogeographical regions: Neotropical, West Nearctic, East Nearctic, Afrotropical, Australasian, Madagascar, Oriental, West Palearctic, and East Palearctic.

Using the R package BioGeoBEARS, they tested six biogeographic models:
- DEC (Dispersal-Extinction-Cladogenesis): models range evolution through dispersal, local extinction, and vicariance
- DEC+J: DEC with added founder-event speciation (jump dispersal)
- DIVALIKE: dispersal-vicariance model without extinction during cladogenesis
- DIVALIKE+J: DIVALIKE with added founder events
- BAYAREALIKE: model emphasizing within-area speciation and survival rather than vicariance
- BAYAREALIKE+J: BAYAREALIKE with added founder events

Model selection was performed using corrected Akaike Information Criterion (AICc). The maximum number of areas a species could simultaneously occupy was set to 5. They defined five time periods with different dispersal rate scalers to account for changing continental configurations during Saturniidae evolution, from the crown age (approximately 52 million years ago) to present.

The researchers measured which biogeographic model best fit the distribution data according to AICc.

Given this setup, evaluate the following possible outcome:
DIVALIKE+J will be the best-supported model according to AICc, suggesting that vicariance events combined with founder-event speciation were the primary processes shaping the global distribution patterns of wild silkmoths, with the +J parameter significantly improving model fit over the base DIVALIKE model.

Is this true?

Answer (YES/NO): NO